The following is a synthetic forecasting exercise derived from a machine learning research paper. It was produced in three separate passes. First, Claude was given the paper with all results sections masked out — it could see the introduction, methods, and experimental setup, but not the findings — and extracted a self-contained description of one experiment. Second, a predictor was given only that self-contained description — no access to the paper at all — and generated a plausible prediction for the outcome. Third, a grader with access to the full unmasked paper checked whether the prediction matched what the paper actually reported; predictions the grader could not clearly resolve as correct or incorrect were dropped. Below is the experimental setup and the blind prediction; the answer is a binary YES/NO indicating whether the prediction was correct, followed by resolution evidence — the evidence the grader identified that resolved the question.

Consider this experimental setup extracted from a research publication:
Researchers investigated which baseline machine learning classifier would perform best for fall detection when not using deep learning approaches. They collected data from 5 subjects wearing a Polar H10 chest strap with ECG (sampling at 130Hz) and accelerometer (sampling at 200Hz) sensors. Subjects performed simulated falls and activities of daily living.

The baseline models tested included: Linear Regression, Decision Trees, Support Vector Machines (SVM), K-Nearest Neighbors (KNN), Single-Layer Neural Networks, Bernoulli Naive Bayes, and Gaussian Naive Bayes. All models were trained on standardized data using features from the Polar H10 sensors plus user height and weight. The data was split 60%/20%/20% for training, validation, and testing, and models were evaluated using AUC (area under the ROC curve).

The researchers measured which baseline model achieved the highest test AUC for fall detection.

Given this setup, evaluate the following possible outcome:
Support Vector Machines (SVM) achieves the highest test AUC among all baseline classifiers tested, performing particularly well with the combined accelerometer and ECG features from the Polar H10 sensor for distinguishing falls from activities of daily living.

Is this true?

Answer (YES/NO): NO